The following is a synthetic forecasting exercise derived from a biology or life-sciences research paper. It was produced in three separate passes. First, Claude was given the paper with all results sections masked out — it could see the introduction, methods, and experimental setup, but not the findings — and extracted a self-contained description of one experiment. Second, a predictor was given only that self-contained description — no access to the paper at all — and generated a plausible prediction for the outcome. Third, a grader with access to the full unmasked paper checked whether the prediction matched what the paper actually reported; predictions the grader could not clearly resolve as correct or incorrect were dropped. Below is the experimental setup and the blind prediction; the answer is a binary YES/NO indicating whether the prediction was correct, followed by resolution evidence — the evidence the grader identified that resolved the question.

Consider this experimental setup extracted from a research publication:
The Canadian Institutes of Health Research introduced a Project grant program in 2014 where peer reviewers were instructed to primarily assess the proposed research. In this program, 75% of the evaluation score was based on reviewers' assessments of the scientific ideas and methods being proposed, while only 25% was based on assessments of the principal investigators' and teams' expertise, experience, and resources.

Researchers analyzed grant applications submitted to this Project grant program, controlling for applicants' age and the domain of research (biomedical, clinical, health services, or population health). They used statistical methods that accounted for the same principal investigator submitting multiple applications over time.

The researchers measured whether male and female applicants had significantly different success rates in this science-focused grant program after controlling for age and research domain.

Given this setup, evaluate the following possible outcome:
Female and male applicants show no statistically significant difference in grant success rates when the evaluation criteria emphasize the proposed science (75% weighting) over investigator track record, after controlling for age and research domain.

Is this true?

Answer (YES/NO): YES